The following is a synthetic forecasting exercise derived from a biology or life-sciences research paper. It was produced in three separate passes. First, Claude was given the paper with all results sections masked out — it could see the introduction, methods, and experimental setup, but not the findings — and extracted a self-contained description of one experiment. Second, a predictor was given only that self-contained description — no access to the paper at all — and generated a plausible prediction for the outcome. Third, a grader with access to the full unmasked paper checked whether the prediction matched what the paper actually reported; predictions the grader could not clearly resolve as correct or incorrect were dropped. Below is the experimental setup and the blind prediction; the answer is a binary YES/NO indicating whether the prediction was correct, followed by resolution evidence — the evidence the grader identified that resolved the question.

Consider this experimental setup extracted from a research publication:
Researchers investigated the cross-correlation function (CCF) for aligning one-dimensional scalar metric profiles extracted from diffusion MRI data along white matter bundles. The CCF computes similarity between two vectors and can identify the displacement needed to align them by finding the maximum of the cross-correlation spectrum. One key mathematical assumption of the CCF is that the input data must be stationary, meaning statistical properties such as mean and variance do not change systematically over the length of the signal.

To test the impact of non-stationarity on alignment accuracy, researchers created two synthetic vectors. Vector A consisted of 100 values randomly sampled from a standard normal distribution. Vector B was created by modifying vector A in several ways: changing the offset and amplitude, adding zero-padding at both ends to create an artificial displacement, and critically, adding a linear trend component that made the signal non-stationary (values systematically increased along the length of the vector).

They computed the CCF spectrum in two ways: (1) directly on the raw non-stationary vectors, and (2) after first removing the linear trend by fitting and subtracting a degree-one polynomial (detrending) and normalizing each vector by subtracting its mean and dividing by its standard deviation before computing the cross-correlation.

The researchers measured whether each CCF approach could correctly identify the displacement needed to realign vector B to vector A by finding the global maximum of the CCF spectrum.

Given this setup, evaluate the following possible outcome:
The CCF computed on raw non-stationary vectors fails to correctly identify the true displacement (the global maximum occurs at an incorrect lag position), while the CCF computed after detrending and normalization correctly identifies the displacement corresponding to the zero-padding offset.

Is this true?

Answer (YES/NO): YES